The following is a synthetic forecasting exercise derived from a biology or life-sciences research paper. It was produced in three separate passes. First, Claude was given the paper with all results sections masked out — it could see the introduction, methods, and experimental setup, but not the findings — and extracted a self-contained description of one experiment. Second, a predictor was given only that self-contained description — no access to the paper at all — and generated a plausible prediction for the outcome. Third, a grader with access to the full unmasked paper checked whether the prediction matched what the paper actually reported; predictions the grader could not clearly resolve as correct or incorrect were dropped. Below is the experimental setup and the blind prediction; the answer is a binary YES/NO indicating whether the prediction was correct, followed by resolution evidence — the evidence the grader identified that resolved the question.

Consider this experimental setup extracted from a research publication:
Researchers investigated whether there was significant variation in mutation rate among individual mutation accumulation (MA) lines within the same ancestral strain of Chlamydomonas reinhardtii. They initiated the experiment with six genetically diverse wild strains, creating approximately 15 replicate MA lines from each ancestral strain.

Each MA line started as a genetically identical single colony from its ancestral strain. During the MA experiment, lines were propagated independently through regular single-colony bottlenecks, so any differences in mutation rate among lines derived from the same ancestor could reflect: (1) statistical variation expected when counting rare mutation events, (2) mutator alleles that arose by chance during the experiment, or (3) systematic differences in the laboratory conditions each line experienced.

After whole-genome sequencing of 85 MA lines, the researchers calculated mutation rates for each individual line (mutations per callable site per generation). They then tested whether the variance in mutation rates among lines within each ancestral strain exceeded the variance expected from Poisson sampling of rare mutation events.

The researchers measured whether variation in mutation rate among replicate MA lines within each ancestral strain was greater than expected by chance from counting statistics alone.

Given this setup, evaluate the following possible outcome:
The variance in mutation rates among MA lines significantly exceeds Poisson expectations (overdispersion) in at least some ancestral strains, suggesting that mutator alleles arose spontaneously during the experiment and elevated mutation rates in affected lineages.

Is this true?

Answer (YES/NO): YES